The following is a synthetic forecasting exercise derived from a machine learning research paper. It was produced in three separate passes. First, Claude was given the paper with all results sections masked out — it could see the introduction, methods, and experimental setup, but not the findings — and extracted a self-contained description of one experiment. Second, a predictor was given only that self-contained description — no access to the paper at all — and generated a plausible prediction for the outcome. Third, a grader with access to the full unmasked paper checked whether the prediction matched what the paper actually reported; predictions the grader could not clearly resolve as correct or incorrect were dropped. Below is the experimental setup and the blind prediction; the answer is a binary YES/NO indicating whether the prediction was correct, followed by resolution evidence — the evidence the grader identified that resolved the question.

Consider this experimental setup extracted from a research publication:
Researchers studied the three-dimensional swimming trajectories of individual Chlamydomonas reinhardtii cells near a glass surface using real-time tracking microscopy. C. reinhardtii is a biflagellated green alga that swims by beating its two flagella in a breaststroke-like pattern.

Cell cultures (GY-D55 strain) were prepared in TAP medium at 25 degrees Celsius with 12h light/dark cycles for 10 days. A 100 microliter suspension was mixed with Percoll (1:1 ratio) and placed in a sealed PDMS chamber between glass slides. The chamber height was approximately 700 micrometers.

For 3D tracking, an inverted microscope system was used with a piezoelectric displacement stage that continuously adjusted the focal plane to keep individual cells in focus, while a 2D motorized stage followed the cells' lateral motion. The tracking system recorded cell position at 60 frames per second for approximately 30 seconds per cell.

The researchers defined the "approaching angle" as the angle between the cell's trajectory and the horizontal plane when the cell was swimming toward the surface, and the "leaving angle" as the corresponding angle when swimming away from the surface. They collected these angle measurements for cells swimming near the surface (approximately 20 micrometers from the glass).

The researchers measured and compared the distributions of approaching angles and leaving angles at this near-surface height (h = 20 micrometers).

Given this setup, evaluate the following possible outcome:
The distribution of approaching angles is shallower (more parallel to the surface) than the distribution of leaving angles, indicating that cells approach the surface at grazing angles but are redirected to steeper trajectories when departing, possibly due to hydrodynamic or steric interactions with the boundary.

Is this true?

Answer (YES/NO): NO